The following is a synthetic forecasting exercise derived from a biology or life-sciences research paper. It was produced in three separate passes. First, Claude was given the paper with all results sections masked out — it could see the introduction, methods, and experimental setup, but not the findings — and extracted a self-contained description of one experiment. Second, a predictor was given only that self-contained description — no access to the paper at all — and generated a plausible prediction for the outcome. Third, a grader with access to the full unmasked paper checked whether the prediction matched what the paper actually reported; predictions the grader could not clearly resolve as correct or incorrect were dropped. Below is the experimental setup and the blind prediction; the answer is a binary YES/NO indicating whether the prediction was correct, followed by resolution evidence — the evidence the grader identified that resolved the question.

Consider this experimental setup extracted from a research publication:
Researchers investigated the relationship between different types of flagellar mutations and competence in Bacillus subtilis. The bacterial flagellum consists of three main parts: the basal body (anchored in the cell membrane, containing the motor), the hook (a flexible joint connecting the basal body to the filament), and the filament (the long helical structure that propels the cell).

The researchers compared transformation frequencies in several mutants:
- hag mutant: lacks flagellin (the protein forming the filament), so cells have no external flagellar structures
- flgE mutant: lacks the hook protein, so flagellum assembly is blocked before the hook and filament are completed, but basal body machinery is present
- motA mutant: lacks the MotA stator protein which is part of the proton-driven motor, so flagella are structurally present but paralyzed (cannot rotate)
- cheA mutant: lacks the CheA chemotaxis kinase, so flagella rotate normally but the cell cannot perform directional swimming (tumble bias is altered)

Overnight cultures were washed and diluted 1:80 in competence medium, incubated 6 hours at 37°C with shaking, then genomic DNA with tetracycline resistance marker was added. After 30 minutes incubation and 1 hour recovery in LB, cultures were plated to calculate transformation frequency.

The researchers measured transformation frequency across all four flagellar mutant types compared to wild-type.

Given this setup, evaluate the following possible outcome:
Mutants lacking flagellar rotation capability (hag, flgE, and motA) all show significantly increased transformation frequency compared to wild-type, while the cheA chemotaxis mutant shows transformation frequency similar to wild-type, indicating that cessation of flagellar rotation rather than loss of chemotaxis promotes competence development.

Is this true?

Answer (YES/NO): NO